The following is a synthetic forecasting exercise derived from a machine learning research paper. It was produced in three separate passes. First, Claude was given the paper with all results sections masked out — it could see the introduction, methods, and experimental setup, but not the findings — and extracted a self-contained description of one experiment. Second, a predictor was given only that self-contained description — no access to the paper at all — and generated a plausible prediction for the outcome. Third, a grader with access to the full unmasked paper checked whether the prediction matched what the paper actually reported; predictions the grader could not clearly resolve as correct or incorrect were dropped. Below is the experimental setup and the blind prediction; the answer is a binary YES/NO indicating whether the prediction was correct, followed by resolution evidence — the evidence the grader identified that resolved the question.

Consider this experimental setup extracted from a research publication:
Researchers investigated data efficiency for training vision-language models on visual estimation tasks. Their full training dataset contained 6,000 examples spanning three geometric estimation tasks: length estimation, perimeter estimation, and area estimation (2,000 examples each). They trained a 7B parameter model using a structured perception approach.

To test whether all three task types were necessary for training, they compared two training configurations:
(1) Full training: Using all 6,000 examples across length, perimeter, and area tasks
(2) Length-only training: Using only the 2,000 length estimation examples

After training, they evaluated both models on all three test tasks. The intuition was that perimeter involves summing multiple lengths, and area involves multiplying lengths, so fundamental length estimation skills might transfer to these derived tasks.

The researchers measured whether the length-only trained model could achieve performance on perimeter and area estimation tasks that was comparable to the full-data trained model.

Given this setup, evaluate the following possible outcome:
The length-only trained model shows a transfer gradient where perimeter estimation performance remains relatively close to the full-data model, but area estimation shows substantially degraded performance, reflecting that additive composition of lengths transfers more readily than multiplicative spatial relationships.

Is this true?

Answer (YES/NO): NO